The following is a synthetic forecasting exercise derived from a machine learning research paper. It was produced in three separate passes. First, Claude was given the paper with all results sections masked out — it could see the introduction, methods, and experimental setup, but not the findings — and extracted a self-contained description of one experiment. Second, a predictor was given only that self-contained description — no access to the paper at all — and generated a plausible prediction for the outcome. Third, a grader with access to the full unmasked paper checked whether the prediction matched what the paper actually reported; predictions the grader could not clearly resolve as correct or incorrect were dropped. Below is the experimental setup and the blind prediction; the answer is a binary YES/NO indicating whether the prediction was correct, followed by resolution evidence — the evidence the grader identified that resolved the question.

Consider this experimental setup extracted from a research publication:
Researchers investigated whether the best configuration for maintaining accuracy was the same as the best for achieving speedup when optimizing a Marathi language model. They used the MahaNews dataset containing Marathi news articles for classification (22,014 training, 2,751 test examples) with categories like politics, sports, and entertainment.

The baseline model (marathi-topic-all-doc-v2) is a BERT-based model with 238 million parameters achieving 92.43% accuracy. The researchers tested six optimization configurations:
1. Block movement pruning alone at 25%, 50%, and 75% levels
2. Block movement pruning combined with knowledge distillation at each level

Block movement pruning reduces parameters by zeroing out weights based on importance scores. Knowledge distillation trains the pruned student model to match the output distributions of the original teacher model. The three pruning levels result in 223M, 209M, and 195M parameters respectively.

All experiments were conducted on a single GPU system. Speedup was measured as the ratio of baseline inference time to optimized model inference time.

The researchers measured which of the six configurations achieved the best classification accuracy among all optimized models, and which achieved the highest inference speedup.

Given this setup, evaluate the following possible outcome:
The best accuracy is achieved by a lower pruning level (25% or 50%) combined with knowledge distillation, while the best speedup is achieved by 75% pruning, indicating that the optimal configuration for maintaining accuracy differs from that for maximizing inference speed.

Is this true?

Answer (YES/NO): NO